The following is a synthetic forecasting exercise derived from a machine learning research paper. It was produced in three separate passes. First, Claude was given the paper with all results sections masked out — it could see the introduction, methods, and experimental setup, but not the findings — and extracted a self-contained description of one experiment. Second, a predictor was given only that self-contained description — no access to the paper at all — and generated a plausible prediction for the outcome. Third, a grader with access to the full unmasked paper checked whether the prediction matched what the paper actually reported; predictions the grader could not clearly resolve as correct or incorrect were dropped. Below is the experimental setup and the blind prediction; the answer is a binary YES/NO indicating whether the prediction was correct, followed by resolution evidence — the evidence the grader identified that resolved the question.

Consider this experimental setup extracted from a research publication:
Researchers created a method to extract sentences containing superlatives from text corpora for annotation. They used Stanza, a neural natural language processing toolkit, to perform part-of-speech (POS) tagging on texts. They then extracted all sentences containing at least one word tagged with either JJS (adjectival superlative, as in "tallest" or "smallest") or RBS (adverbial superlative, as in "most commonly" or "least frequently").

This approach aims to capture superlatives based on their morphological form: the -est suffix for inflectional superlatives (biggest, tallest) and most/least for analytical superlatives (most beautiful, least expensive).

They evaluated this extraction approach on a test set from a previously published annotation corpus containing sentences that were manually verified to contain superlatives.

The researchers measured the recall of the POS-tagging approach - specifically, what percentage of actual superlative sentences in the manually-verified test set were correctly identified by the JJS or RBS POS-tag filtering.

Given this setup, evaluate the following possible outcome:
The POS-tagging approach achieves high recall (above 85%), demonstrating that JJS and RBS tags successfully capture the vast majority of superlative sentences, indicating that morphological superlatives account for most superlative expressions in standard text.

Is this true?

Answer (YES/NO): YES